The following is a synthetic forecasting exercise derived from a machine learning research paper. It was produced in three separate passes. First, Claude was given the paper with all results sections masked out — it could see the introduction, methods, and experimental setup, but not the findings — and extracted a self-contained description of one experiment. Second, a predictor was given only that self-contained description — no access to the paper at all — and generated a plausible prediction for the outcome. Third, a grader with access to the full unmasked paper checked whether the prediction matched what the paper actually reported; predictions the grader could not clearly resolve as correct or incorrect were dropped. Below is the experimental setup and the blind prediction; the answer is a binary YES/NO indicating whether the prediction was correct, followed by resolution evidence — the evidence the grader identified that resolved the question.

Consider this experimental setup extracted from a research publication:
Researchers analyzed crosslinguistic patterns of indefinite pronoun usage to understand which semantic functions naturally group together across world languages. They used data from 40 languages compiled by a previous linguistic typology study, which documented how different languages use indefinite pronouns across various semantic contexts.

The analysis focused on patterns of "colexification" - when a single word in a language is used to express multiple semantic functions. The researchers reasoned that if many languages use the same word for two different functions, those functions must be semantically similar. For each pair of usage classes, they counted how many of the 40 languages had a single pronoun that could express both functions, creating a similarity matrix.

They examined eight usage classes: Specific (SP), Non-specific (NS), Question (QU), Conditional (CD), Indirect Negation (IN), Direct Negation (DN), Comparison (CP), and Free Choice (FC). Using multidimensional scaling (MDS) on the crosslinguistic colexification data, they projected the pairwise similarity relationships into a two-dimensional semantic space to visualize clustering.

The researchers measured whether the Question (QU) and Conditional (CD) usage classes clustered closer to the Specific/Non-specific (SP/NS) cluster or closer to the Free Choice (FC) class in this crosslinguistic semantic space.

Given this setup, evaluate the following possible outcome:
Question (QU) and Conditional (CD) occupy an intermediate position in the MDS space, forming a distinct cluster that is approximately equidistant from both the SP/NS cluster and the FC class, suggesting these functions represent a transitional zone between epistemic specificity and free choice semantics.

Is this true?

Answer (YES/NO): NO